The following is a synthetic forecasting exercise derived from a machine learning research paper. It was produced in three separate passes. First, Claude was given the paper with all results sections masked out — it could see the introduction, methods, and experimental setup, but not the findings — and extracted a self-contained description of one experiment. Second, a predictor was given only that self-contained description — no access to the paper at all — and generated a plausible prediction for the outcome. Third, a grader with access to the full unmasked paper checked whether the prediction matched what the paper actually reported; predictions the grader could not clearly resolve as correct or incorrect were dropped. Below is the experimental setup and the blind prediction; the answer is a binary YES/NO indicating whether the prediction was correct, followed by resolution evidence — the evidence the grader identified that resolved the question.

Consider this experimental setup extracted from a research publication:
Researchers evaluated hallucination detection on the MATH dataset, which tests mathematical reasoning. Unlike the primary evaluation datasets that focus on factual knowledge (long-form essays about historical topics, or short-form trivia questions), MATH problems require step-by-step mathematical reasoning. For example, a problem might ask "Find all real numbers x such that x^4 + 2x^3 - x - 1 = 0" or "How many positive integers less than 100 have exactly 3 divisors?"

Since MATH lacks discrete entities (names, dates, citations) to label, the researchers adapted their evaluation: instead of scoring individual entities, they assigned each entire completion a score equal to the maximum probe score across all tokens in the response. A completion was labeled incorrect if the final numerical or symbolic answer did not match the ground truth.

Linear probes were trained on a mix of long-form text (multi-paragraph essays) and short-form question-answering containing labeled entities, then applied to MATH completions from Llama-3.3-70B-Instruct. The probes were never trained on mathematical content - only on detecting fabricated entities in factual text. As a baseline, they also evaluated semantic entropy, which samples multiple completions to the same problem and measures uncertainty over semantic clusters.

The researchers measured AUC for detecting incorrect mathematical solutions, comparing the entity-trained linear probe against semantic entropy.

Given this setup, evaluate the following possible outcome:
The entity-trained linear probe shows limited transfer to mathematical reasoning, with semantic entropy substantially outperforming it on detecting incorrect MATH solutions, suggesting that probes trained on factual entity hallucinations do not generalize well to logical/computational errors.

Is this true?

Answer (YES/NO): NO